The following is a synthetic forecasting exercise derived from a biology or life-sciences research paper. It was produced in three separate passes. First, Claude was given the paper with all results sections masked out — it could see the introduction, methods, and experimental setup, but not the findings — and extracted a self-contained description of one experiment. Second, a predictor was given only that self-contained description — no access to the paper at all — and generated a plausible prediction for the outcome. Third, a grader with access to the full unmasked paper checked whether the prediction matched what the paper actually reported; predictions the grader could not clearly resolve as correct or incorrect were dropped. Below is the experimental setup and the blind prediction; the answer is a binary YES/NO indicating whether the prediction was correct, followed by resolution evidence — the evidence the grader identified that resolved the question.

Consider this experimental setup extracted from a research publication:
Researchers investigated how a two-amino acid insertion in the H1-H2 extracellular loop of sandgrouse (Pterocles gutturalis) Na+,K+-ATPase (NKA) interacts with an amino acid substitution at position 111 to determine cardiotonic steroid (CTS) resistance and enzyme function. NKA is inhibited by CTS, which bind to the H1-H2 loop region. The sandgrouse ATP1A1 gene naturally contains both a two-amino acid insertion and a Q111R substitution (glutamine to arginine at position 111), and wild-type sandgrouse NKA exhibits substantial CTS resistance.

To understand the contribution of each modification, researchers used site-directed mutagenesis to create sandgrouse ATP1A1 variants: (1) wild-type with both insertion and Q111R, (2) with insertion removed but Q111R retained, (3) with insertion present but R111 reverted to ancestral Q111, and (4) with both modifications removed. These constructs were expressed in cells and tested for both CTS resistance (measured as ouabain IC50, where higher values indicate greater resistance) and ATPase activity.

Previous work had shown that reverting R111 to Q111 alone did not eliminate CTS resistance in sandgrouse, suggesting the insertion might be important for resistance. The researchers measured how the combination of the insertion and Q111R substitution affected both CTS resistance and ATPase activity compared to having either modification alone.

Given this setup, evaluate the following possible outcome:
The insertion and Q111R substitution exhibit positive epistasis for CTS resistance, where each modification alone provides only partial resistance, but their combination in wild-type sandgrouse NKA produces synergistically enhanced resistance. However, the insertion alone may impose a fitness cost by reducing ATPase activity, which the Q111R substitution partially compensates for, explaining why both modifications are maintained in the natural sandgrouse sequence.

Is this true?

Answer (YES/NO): NO